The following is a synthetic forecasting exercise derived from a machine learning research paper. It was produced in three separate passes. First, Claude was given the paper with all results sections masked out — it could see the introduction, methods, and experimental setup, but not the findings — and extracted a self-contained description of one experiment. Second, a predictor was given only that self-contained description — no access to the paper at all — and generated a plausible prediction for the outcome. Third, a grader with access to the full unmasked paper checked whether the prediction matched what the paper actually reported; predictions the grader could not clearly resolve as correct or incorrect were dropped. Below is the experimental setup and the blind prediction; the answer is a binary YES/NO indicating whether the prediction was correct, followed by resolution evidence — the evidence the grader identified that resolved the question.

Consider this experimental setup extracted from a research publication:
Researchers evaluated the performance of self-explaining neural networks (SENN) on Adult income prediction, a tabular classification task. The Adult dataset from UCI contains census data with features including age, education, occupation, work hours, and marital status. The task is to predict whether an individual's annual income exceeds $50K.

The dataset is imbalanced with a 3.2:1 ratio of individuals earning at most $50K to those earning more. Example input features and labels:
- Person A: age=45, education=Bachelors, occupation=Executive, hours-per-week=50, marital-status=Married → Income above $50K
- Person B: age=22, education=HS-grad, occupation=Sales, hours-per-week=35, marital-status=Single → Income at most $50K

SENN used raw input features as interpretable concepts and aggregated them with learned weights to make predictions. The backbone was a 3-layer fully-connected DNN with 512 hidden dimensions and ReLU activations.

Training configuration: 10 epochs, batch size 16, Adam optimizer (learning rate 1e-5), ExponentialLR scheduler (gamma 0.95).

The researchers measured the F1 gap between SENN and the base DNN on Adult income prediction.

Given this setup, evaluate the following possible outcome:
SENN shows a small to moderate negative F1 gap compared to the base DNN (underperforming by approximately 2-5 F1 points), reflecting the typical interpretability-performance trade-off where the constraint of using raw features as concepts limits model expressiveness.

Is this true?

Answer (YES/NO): YES